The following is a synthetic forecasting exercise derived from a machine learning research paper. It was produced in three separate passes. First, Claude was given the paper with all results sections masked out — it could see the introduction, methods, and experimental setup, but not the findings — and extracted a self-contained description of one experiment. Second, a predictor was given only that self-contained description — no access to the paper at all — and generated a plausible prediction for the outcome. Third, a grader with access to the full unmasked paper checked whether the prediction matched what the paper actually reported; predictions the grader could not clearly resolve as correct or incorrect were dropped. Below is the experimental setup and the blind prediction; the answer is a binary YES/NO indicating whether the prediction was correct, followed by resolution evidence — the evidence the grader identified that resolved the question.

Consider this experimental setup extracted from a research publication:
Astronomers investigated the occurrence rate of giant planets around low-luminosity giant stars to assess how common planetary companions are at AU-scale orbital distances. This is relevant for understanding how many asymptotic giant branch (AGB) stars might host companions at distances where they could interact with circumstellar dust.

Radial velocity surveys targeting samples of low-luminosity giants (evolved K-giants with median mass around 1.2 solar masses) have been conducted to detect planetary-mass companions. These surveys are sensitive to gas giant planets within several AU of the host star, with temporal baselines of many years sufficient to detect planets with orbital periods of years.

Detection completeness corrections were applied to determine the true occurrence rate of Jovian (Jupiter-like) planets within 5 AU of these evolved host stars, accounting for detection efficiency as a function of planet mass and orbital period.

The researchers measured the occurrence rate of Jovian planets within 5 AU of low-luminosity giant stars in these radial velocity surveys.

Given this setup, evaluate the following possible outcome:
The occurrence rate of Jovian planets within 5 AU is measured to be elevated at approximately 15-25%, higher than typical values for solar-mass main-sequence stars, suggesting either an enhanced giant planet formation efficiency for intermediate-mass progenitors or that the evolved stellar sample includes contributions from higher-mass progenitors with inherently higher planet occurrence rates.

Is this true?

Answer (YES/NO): NO